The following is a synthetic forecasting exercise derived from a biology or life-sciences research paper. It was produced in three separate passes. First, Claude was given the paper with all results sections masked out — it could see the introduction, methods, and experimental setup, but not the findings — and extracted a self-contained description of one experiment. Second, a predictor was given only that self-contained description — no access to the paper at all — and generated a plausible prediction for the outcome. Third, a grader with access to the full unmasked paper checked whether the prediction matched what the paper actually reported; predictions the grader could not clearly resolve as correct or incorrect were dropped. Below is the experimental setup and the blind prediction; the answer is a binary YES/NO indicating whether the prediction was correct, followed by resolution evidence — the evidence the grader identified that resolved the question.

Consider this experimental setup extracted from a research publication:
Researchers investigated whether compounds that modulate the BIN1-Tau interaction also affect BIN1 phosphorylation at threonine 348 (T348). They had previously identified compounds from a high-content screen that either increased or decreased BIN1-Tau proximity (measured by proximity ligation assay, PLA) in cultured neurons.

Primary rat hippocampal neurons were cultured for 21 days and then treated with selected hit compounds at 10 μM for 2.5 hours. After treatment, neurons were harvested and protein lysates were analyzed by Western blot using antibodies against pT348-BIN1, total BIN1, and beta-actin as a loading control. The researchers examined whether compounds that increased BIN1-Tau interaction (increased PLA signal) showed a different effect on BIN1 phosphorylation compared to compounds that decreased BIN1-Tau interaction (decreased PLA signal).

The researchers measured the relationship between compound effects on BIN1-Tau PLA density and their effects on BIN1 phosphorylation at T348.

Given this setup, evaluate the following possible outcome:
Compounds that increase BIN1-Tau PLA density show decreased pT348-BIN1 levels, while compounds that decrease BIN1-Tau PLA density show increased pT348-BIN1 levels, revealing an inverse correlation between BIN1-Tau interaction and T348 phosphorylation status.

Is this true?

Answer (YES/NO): NO